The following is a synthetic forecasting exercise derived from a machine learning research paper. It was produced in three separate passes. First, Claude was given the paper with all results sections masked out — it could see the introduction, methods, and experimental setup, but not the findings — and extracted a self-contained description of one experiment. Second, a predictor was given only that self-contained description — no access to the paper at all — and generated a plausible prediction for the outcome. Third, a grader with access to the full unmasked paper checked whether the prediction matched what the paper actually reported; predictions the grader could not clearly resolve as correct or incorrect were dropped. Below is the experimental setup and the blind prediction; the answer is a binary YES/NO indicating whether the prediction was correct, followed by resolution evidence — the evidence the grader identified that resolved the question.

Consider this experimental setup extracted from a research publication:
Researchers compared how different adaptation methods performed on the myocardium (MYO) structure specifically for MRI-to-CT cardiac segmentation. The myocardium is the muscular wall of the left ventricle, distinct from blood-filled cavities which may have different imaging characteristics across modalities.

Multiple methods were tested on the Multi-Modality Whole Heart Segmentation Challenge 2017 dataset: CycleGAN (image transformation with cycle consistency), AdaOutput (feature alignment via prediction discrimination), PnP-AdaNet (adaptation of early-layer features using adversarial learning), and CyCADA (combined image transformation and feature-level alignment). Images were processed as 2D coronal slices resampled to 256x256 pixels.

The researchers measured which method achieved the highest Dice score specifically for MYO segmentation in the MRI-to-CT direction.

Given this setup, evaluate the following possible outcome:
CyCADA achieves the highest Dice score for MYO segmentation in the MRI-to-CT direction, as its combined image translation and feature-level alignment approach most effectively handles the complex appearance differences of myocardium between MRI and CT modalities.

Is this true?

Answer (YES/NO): NO